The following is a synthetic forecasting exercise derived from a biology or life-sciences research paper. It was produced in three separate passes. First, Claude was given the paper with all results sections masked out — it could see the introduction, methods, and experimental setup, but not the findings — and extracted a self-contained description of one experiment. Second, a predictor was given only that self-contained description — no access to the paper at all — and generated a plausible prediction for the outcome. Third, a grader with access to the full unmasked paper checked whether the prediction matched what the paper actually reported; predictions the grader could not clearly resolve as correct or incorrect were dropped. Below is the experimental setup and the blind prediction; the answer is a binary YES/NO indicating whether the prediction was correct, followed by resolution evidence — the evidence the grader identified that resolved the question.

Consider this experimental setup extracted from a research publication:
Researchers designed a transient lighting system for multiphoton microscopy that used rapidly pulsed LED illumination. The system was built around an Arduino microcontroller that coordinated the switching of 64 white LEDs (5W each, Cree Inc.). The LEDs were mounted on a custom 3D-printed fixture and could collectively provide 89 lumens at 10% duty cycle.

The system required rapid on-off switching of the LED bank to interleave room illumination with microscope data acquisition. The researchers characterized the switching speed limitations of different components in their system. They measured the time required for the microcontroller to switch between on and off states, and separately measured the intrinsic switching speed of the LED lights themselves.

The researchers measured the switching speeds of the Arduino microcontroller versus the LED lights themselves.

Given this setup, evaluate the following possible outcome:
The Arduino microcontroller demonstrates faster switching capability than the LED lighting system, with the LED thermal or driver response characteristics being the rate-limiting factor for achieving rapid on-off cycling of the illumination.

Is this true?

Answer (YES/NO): NO